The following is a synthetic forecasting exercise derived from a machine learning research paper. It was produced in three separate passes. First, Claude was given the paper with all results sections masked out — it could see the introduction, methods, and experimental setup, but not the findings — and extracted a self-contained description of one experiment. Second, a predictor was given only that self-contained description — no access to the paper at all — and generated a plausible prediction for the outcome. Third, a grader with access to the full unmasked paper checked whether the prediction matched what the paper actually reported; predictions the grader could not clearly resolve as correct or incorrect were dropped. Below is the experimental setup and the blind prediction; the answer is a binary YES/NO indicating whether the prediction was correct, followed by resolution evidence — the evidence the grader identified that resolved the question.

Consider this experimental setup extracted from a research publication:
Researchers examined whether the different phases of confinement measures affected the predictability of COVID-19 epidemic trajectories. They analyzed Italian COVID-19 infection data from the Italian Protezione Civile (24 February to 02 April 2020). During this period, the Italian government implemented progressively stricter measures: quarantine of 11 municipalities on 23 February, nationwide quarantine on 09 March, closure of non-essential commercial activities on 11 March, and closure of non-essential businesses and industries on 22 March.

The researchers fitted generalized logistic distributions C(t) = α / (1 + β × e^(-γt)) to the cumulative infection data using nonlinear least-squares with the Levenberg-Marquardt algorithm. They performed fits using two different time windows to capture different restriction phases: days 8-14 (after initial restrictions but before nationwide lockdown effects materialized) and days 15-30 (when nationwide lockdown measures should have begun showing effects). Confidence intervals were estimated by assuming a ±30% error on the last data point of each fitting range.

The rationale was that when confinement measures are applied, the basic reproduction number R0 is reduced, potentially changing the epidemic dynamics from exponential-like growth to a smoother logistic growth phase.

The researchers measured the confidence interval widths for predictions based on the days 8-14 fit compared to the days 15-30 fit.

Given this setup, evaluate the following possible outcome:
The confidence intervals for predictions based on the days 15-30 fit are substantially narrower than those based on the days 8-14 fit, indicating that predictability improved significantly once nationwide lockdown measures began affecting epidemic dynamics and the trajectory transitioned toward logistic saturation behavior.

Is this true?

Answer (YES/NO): YES